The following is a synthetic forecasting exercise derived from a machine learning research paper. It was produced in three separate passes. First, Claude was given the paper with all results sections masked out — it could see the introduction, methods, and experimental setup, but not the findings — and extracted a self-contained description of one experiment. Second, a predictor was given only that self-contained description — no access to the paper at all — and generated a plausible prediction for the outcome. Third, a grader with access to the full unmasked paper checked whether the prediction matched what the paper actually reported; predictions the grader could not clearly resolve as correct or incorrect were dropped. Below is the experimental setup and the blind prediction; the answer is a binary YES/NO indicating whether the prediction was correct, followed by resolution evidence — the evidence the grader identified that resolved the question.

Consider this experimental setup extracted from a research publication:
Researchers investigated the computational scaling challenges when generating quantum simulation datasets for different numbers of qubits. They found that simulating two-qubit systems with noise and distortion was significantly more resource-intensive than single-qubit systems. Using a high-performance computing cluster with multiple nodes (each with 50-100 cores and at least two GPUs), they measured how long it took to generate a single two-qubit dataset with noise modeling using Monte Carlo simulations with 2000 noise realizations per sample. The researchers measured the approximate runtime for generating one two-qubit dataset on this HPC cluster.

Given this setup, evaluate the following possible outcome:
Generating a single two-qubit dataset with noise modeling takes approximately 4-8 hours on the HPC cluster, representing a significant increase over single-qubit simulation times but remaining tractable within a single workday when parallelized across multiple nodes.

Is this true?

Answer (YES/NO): NO